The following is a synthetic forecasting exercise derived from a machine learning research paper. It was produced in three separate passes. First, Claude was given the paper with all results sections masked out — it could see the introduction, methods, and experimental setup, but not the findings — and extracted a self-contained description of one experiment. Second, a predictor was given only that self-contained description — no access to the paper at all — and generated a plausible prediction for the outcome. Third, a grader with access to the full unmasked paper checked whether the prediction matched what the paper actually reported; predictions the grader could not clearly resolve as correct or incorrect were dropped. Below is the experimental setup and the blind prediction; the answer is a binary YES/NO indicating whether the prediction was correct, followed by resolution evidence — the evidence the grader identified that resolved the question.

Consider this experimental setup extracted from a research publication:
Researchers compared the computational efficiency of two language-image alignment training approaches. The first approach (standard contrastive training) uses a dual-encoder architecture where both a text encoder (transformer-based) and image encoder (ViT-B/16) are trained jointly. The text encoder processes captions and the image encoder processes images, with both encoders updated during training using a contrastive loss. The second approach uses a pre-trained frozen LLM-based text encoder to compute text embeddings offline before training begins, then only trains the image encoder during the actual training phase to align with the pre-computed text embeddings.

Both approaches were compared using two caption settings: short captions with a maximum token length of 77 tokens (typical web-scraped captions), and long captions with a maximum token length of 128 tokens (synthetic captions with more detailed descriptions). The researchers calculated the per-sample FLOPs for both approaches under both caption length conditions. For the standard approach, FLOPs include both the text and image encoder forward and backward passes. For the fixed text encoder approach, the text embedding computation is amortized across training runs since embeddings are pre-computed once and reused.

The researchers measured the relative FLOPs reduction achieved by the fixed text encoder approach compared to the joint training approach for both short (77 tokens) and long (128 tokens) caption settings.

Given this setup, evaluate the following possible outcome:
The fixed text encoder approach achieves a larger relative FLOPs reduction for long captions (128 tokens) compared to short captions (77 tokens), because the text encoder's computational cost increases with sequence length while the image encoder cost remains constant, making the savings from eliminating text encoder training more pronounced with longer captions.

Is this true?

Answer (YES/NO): YES